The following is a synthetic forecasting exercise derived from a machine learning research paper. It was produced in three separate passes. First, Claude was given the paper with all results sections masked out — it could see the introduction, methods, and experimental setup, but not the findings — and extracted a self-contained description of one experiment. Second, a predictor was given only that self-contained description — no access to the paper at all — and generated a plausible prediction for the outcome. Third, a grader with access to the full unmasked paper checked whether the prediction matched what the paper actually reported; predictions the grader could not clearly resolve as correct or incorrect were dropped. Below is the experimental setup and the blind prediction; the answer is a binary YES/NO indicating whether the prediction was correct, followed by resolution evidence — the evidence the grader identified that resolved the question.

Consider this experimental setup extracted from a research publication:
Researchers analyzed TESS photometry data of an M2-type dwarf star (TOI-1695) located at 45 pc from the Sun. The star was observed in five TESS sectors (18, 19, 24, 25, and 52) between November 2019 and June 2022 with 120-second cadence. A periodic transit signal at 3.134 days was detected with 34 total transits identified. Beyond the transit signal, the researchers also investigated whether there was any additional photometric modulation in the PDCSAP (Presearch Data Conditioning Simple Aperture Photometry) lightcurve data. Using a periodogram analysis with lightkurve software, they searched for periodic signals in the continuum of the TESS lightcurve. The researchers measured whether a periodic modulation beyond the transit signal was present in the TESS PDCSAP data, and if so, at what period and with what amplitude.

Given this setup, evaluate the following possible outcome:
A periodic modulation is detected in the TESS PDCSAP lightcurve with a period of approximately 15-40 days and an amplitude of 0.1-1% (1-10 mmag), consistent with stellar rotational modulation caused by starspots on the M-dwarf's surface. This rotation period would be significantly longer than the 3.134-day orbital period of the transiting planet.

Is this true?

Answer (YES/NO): NO